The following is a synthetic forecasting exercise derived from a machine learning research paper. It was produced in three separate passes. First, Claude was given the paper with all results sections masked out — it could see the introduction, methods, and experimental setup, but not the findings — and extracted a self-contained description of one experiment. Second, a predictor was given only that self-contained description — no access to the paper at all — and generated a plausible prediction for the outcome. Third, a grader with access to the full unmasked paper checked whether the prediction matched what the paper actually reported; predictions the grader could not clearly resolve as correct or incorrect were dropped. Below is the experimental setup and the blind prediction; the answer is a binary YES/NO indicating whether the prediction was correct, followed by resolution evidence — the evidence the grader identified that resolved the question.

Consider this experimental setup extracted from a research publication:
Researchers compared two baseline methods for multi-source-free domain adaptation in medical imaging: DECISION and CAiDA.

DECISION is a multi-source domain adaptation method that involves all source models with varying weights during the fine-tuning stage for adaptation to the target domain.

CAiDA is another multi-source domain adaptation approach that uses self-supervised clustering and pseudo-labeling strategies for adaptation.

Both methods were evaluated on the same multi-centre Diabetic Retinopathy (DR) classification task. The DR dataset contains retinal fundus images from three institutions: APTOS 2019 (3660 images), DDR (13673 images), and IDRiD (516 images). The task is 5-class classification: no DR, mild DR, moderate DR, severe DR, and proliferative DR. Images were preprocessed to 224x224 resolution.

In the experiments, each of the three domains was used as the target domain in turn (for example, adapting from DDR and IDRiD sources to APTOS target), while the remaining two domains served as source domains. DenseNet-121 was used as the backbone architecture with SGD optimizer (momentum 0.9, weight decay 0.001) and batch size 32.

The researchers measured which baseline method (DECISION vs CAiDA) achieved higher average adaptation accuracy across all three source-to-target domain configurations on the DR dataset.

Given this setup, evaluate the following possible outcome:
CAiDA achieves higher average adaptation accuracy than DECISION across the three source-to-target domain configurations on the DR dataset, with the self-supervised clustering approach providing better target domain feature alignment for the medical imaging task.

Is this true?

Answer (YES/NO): YES